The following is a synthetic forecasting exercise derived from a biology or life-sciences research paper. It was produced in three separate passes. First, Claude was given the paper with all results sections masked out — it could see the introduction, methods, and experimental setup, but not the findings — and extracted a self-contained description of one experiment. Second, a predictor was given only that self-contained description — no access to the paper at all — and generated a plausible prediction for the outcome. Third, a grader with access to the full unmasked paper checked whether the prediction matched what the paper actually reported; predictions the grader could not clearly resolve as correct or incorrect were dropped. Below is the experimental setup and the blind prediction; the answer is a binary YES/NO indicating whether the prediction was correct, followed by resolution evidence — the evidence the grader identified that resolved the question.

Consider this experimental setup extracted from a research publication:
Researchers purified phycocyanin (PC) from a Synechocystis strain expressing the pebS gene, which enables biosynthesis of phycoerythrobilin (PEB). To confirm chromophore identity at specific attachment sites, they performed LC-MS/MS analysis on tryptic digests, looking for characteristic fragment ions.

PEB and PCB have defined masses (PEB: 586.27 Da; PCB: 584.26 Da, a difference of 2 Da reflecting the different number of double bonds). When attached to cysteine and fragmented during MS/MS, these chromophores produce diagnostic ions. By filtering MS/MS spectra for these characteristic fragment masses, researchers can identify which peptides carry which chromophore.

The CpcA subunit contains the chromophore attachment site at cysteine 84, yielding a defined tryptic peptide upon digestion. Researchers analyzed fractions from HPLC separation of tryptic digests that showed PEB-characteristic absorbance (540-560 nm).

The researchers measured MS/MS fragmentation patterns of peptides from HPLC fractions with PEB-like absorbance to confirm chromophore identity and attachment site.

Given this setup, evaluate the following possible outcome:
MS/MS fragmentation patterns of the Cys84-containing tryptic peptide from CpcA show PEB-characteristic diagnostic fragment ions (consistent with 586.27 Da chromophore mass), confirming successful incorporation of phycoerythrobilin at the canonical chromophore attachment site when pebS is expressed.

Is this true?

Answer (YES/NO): YES